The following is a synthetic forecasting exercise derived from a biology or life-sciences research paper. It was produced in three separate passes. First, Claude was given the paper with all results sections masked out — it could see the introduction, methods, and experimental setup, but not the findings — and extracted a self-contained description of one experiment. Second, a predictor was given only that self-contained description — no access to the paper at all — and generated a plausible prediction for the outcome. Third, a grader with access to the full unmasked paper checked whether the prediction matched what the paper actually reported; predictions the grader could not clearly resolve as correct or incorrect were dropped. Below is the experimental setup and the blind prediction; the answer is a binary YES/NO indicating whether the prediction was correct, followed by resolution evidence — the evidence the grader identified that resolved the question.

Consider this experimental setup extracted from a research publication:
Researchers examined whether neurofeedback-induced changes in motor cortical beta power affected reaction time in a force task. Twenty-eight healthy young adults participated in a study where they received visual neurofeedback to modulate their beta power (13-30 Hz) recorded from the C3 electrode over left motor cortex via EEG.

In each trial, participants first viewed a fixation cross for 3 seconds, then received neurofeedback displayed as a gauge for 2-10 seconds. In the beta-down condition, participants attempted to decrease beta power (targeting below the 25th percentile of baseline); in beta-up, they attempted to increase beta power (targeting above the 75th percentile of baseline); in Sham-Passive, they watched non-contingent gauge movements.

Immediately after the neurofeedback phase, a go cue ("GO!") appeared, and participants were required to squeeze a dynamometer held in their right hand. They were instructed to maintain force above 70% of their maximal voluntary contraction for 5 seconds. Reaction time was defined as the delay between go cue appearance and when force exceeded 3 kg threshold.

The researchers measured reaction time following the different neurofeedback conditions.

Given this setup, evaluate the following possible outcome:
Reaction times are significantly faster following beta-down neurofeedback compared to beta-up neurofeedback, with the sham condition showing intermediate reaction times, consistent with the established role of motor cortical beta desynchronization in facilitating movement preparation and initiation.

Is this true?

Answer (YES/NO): NO